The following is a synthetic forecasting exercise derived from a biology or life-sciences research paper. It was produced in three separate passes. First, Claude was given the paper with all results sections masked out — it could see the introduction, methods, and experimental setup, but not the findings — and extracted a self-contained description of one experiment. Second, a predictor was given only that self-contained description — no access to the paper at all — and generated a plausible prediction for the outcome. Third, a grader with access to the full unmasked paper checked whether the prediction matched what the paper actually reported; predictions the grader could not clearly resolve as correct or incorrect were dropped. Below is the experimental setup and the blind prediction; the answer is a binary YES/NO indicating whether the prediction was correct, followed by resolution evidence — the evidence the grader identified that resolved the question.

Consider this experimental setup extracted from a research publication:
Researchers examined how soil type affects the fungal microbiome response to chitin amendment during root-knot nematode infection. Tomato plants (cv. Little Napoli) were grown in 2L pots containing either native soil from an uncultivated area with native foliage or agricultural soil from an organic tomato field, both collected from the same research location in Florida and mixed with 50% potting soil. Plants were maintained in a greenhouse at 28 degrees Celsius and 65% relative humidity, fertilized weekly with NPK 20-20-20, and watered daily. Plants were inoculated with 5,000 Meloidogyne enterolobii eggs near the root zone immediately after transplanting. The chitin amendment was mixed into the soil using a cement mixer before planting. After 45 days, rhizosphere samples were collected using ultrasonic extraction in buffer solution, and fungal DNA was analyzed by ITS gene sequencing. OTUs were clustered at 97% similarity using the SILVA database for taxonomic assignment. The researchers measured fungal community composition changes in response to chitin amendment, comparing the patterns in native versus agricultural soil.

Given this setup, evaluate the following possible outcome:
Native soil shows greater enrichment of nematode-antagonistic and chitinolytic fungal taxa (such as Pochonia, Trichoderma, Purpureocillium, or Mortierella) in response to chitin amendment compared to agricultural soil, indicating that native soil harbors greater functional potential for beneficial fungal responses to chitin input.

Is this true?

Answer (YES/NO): NO